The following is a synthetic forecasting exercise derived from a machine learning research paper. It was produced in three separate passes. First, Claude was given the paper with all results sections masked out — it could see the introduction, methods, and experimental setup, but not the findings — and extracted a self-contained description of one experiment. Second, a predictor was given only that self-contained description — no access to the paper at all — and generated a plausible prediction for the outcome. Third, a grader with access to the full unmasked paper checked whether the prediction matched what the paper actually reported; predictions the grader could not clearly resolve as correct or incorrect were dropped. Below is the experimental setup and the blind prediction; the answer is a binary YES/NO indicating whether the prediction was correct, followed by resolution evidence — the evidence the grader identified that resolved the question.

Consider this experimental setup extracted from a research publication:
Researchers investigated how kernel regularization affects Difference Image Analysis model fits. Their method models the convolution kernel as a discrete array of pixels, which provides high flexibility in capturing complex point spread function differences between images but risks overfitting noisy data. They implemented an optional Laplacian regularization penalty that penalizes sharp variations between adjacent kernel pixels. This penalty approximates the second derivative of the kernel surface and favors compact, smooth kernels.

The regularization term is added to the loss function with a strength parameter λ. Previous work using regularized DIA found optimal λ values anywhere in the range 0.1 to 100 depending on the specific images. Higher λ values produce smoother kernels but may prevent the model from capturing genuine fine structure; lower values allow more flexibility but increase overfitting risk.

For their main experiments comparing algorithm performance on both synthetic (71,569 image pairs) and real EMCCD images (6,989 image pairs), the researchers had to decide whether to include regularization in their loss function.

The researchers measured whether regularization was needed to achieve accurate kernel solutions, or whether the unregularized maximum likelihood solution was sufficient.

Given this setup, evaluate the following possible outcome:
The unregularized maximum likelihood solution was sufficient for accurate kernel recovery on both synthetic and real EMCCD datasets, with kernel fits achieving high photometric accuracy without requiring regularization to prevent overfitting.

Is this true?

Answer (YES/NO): YES